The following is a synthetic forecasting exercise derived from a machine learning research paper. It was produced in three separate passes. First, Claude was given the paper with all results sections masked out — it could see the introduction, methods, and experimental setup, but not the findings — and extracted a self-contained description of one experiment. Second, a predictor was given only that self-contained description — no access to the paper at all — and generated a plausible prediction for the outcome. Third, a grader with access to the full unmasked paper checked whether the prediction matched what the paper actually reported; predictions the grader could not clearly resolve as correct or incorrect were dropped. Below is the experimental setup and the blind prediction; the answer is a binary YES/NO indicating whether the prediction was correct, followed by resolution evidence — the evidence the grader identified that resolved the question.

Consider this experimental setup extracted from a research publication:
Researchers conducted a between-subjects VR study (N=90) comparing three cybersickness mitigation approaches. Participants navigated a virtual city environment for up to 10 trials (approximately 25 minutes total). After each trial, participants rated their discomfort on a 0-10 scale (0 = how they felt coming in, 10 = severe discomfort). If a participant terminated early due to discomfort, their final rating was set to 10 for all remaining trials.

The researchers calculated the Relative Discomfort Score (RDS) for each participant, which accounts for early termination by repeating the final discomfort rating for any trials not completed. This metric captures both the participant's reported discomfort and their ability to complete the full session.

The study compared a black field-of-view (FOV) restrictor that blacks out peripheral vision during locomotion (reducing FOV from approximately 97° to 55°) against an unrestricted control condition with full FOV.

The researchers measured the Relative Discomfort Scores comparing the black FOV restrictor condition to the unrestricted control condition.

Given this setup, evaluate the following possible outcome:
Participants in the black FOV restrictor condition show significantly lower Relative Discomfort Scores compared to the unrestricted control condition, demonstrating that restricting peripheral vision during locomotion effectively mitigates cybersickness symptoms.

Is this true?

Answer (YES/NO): NO